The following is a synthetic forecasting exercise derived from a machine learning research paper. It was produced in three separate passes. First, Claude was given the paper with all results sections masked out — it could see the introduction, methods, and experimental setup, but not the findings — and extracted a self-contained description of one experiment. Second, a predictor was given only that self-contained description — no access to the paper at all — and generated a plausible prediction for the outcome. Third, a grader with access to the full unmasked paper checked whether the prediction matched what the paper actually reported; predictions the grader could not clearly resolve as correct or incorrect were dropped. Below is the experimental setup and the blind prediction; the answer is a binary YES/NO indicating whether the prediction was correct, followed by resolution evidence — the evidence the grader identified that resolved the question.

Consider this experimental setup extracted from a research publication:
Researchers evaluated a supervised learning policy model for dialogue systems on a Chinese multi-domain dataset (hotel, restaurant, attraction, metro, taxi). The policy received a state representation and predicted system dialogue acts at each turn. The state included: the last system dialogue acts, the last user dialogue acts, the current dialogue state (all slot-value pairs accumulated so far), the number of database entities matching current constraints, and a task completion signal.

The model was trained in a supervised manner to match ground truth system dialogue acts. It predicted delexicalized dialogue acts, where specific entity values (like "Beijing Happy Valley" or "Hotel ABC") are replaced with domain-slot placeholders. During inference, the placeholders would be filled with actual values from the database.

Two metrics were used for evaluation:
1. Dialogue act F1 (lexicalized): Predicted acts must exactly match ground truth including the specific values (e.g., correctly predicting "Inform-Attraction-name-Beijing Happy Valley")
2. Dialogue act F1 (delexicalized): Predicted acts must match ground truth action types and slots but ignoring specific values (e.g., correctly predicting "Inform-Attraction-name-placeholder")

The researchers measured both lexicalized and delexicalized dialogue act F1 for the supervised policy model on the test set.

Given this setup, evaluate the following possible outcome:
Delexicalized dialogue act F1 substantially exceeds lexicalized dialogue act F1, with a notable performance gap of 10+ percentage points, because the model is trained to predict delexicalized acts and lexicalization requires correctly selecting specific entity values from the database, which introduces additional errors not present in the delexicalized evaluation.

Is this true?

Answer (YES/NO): YES